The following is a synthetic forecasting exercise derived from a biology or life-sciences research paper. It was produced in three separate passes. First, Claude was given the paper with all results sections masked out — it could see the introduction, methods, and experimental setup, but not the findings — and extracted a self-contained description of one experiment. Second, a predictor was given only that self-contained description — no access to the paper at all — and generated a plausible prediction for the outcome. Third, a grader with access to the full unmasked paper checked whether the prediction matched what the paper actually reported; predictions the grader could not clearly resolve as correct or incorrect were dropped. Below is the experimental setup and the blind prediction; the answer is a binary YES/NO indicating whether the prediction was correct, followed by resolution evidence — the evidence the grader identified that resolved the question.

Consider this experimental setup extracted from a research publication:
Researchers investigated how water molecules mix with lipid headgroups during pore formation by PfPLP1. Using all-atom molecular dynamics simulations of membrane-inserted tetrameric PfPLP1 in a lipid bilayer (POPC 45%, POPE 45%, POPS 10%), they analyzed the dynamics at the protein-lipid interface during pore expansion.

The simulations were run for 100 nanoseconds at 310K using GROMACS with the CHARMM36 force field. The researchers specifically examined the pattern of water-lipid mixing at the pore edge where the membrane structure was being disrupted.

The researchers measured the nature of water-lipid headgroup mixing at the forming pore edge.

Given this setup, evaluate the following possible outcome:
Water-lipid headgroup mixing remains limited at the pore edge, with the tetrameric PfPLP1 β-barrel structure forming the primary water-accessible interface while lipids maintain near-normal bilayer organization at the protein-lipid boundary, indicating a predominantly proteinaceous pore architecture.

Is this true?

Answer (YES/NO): NO